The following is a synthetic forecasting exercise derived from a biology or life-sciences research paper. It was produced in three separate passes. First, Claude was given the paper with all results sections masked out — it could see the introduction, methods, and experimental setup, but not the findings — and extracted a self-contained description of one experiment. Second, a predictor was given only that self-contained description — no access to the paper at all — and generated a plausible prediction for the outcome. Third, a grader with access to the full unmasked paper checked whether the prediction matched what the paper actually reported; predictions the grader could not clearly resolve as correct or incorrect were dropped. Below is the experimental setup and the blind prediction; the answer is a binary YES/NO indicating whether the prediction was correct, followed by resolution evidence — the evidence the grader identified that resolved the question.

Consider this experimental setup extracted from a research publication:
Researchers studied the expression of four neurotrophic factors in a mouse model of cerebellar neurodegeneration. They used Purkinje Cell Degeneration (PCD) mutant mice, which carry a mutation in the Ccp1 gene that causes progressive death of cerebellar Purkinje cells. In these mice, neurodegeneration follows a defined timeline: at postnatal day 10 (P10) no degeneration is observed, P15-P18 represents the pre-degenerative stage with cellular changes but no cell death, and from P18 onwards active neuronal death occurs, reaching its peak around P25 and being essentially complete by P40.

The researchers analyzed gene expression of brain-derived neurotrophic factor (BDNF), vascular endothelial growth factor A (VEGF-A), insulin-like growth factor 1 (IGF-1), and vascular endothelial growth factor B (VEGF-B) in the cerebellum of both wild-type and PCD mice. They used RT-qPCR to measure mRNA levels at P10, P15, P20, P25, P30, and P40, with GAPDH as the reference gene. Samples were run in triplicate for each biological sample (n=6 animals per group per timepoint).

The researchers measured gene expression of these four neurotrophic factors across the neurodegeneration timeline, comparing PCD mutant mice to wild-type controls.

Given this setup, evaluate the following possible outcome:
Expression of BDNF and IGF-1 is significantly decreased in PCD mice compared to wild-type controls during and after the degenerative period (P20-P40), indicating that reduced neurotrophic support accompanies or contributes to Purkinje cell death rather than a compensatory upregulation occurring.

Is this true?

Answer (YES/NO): NO